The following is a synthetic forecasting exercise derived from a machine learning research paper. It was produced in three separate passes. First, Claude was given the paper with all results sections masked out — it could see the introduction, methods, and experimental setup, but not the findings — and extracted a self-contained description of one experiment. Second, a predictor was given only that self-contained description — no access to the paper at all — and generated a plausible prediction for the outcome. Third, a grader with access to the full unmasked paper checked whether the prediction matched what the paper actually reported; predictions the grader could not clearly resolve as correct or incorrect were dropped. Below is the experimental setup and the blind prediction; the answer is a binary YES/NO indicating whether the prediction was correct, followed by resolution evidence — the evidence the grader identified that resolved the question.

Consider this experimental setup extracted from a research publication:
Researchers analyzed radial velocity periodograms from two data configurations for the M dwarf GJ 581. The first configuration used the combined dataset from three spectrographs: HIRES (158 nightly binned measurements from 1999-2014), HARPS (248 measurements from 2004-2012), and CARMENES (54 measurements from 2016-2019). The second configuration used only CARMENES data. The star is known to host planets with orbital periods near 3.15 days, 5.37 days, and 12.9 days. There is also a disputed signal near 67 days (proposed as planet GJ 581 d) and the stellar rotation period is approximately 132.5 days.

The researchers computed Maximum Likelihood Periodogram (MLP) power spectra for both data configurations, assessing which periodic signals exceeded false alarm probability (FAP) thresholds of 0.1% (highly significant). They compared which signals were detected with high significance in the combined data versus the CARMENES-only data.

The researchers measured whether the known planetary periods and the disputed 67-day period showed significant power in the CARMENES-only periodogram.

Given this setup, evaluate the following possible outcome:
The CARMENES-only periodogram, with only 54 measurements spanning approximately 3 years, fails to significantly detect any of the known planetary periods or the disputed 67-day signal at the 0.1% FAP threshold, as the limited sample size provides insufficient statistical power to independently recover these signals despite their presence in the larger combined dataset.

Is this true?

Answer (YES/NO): NO